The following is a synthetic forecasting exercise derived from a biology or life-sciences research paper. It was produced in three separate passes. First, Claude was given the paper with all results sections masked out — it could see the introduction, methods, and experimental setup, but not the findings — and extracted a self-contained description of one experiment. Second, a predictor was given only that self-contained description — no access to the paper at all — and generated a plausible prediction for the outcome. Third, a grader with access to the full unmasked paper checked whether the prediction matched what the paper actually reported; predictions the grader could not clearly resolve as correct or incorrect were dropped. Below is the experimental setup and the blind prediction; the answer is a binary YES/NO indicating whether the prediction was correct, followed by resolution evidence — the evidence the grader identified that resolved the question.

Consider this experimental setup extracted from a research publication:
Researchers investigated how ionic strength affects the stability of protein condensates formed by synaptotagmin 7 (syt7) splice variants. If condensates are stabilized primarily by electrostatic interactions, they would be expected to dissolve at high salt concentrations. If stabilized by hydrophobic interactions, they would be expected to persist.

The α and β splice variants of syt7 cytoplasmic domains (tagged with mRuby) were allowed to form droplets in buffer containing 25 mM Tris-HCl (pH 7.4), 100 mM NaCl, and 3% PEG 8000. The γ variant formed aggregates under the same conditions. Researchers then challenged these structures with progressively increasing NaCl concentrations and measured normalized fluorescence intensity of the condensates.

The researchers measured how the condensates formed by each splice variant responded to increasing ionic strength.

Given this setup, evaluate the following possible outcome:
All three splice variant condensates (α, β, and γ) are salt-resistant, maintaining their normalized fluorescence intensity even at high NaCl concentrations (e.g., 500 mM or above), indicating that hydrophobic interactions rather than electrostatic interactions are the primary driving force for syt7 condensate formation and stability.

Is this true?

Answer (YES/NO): NO